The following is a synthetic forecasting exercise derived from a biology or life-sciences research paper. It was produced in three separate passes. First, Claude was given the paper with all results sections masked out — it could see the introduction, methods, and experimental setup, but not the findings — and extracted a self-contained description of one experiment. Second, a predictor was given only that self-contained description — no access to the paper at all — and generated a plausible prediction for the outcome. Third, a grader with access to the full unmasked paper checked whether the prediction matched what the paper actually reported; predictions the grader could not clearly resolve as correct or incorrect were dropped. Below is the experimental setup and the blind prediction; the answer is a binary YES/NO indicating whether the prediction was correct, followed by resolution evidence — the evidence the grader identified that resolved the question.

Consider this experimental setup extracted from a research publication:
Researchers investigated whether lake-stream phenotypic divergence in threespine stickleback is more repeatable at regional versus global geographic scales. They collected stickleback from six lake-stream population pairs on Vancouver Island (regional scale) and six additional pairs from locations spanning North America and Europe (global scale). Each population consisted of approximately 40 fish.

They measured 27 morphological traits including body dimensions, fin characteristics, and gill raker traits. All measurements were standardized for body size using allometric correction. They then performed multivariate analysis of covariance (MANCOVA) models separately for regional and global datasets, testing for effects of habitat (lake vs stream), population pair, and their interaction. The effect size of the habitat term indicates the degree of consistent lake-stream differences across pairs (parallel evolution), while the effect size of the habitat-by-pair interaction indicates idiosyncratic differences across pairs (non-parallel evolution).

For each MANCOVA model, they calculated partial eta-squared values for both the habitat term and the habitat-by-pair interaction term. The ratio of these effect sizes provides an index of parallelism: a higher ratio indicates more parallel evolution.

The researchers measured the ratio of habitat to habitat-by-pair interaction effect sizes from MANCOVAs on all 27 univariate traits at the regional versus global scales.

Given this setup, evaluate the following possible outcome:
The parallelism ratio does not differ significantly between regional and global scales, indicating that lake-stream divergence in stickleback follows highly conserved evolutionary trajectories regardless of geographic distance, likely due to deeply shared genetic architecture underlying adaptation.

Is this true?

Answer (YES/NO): NO